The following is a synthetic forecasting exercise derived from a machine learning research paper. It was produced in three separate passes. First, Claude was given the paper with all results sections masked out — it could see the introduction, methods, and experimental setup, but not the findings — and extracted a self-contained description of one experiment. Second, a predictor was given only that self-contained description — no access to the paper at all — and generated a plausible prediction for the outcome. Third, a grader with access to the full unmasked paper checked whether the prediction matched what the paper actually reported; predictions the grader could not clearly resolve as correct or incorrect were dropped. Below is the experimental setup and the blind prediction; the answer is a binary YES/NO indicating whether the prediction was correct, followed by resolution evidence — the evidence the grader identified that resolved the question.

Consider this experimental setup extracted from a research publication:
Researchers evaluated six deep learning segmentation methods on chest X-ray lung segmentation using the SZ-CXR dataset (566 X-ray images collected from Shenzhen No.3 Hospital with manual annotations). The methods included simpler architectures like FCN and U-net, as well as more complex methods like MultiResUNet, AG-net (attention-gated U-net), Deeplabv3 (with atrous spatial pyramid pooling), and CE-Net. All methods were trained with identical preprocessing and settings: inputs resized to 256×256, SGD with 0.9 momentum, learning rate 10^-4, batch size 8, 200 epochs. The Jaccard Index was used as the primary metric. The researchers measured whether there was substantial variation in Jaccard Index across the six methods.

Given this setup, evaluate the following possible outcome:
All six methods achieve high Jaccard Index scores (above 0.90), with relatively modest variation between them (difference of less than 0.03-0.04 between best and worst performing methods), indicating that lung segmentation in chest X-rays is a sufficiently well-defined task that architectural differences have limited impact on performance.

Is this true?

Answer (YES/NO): NO